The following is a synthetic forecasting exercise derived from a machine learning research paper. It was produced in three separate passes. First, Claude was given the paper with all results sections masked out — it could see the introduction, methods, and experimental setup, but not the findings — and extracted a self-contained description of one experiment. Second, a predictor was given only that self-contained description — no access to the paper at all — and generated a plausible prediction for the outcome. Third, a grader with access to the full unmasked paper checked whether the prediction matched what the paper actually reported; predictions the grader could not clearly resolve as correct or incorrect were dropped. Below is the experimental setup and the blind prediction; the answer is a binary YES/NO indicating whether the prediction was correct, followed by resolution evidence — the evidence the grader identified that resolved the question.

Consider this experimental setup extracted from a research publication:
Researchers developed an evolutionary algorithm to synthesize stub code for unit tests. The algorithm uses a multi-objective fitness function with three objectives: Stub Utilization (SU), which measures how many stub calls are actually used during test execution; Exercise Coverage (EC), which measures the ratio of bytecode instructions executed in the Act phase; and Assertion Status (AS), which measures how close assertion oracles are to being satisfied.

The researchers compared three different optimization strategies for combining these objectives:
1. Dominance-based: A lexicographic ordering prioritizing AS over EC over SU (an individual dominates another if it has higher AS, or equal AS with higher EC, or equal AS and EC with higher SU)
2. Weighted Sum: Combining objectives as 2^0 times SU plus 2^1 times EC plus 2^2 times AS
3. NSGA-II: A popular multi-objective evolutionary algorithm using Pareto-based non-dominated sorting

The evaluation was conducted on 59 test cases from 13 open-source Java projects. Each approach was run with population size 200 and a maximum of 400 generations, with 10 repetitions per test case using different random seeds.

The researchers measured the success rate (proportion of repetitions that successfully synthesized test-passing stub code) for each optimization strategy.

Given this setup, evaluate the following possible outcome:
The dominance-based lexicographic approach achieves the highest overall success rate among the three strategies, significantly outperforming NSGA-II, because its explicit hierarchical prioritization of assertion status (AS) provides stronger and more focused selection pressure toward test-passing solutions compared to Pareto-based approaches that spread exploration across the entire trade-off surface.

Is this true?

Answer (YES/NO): NO